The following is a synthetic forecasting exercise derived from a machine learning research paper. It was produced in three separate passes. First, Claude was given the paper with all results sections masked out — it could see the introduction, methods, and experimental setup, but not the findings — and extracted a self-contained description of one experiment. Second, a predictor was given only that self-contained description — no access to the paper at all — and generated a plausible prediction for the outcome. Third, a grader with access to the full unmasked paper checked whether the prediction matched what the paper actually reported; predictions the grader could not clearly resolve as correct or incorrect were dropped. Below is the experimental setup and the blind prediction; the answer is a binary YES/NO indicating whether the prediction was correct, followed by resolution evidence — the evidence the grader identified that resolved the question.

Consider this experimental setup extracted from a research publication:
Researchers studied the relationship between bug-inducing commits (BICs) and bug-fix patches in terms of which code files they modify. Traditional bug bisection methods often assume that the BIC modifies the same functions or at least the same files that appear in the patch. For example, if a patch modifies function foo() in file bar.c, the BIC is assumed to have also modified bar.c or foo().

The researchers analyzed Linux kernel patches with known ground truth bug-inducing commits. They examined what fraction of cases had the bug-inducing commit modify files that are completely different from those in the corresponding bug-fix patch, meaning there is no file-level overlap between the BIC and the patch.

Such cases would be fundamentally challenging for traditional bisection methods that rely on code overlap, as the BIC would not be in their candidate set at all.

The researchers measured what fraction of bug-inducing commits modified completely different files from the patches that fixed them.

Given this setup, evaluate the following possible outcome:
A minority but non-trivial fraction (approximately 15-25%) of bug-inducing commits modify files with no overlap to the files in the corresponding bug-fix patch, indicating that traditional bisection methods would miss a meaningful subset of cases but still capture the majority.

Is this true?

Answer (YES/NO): NO